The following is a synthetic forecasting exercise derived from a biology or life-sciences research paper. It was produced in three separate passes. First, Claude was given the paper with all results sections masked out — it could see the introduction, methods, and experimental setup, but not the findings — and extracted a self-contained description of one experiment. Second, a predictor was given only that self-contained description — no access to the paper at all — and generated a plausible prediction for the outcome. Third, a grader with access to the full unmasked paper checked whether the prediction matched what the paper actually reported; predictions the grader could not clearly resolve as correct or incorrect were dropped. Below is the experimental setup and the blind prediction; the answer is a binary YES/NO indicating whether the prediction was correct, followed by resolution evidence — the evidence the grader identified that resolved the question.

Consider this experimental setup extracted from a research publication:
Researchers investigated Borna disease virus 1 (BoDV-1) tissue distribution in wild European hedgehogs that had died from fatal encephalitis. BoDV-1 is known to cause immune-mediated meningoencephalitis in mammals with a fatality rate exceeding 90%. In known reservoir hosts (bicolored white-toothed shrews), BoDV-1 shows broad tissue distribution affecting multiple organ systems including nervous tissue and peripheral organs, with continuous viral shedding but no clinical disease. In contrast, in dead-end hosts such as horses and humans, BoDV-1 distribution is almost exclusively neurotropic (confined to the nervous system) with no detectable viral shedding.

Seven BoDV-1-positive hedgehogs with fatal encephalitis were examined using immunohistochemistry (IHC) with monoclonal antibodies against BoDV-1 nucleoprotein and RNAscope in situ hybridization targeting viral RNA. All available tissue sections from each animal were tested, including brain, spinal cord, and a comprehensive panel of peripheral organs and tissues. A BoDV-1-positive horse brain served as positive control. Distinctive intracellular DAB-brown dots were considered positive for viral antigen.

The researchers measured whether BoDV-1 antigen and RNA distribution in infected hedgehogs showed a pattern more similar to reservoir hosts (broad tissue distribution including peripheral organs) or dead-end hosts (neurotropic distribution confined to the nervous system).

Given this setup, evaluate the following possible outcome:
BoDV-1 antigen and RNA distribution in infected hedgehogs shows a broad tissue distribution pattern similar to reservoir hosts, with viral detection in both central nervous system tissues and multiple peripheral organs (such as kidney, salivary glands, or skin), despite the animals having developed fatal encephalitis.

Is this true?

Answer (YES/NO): NO